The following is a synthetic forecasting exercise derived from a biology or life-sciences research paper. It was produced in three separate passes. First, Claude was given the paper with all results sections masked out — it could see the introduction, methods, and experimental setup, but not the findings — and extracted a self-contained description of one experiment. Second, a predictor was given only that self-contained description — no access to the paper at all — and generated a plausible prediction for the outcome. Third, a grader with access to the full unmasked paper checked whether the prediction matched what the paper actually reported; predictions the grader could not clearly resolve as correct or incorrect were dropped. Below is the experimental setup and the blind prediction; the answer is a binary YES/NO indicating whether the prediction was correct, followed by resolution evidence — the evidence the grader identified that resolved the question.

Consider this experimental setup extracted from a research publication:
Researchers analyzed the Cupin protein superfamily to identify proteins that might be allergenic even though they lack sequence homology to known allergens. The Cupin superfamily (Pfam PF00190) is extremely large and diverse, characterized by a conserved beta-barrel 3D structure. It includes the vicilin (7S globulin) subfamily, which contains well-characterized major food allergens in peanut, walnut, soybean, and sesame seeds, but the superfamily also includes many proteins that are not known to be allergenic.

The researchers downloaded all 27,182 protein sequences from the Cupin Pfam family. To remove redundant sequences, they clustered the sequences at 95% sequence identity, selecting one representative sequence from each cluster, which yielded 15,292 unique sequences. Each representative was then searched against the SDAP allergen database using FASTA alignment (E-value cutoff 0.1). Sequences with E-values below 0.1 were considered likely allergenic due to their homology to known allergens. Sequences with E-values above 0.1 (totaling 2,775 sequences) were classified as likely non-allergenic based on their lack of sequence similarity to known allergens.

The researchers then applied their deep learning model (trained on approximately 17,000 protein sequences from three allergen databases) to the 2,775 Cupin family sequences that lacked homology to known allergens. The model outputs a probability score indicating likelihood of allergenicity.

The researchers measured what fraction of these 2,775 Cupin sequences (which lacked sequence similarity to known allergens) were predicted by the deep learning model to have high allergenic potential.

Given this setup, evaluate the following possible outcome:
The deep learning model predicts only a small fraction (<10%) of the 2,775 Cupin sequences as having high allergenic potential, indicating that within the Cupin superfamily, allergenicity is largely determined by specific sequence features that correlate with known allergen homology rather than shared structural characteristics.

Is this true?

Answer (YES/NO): NO